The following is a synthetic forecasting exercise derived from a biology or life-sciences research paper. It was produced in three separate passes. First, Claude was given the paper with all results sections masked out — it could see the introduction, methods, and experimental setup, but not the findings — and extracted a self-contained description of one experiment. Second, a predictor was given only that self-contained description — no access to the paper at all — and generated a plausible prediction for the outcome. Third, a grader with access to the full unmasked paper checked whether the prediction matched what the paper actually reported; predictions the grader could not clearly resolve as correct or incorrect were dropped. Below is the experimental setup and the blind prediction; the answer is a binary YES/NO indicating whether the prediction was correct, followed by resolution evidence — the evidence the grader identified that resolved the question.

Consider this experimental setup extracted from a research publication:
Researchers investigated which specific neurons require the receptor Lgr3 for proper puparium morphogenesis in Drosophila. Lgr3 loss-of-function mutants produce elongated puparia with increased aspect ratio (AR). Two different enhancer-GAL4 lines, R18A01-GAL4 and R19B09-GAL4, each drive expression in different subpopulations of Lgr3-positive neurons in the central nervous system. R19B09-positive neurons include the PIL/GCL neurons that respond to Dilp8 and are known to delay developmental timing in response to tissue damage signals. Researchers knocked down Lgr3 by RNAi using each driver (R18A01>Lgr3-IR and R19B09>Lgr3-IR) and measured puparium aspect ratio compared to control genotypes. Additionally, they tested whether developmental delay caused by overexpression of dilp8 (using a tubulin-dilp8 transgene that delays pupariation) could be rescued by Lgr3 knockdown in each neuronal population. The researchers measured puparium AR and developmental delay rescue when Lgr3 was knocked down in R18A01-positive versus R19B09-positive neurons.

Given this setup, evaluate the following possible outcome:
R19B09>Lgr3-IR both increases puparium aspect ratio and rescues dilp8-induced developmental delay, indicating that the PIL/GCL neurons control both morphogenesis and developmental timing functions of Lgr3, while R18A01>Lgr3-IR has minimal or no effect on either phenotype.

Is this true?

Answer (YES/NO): NO